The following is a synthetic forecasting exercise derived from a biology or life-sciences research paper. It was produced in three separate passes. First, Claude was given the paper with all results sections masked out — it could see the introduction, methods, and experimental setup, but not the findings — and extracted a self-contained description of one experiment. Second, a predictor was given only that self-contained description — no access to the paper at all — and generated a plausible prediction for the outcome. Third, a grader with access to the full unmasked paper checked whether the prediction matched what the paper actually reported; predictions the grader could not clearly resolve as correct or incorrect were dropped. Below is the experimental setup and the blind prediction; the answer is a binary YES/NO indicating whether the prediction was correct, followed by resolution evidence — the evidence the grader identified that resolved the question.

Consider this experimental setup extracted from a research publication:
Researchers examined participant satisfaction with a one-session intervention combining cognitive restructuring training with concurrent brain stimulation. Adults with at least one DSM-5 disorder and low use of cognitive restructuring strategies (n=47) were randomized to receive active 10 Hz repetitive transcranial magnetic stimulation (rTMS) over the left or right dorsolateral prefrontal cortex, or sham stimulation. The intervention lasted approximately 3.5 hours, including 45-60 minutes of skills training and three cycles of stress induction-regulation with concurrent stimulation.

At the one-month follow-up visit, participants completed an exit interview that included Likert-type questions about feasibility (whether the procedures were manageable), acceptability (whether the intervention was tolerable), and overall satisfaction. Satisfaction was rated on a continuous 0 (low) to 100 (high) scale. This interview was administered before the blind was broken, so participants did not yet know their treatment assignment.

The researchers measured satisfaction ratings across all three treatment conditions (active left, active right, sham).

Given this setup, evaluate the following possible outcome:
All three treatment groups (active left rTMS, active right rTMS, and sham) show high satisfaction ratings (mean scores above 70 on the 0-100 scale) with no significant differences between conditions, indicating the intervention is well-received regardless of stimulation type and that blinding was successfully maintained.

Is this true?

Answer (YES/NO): NO